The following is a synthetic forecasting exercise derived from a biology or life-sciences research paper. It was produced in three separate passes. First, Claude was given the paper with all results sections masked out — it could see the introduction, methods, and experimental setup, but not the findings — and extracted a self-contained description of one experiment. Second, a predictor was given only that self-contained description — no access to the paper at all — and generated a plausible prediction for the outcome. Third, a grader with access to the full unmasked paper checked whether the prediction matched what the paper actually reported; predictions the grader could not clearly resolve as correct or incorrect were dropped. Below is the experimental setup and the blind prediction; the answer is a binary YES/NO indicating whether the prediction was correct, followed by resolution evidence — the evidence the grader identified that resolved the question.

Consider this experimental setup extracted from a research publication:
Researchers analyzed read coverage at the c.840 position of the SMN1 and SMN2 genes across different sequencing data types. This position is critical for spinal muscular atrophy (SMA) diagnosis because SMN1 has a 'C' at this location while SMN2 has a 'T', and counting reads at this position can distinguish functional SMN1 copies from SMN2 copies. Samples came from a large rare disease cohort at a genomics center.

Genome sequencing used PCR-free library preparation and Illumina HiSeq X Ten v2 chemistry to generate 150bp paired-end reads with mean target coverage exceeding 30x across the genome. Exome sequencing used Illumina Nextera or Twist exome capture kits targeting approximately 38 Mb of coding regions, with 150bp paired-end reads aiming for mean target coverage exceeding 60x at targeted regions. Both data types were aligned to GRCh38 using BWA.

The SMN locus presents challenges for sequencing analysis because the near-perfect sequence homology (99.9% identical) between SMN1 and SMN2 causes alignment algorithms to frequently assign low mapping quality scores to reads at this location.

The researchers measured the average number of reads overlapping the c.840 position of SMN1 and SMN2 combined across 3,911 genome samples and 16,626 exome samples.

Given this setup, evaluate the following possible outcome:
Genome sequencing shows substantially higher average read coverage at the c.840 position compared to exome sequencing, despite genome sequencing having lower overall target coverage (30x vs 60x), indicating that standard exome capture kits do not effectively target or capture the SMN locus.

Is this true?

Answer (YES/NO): NO